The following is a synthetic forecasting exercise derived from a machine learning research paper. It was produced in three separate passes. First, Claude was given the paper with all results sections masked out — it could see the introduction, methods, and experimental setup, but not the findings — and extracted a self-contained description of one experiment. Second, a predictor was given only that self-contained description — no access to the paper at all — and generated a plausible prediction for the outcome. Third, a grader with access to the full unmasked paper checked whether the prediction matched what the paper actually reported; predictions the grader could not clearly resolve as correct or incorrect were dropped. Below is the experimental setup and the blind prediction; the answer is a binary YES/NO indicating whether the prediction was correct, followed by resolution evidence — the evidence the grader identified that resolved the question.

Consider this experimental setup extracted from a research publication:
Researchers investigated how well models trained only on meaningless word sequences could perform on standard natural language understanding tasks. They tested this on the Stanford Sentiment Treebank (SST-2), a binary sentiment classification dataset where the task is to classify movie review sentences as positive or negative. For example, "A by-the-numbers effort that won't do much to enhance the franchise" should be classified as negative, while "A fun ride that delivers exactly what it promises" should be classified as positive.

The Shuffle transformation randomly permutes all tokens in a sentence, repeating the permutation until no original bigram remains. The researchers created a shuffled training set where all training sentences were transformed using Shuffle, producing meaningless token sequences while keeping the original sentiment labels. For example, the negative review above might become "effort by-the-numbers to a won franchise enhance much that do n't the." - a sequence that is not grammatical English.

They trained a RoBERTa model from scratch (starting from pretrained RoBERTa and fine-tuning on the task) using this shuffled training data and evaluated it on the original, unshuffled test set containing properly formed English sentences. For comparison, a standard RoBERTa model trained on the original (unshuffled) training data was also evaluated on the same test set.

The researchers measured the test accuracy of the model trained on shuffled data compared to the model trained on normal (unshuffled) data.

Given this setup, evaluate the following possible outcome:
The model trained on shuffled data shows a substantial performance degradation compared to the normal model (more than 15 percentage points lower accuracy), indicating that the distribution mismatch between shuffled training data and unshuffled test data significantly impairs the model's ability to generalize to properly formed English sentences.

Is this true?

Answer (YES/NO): NO